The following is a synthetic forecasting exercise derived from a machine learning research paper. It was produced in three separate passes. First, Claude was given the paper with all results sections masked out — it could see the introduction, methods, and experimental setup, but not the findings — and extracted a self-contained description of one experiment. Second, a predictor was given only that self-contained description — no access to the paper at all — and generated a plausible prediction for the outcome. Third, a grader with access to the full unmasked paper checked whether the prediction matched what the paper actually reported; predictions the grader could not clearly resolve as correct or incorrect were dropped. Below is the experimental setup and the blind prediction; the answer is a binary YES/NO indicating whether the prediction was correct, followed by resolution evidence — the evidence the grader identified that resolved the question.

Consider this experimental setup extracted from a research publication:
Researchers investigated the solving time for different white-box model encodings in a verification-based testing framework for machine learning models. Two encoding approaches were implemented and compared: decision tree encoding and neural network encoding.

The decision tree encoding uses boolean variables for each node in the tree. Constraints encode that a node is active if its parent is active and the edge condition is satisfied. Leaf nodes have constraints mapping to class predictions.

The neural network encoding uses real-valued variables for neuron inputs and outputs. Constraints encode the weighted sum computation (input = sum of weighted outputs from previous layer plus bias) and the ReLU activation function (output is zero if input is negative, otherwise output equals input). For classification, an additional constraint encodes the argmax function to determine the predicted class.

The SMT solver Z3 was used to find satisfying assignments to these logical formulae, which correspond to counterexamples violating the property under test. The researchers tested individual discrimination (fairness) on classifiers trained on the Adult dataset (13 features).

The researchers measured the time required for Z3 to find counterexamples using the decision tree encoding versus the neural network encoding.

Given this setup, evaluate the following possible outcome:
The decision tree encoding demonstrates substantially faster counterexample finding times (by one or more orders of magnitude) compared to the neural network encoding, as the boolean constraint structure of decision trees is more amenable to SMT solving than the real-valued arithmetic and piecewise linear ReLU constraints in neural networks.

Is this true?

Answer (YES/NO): NO